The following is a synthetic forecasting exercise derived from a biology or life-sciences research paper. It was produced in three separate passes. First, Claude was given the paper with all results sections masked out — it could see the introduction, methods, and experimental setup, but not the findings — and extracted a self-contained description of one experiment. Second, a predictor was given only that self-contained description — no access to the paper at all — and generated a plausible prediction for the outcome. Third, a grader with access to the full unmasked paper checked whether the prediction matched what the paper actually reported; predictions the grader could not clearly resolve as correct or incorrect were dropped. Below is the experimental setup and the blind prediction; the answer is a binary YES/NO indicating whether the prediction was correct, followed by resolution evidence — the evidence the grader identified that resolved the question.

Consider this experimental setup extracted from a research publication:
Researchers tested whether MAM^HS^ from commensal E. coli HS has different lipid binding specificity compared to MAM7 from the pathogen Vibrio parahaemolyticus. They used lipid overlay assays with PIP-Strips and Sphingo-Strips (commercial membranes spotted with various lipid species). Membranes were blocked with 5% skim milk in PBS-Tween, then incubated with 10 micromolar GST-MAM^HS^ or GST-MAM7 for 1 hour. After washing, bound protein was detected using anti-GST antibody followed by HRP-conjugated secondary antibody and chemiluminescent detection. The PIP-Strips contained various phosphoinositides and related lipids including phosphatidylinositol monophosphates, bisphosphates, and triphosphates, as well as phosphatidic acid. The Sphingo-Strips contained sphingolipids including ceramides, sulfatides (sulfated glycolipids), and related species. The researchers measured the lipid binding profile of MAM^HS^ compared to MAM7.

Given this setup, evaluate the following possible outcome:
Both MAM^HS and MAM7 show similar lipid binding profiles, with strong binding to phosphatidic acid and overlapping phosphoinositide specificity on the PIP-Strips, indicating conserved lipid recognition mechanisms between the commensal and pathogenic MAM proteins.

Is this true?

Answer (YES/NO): NO